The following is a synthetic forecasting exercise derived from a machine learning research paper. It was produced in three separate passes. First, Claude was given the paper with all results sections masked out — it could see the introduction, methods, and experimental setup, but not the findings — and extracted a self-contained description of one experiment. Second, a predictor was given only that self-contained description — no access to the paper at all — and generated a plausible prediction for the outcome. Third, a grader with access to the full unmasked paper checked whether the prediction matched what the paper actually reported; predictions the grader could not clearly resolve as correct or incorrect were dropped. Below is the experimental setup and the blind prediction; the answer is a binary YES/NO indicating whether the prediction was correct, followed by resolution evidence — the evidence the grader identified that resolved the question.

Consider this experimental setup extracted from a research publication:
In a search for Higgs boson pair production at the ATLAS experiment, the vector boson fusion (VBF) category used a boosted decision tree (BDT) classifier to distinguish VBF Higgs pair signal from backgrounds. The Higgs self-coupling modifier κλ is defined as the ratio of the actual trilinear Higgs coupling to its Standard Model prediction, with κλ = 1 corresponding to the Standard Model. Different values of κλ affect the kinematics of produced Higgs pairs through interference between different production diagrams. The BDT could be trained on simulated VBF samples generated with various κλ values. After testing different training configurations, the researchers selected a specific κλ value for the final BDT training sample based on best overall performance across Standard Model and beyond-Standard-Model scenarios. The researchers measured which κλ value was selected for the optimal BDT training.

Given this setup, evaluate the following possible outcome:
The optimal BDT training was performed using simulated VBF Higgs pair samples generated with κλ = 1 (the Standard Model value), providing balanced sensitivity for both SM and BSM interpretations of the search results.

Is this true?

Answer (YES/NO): NO